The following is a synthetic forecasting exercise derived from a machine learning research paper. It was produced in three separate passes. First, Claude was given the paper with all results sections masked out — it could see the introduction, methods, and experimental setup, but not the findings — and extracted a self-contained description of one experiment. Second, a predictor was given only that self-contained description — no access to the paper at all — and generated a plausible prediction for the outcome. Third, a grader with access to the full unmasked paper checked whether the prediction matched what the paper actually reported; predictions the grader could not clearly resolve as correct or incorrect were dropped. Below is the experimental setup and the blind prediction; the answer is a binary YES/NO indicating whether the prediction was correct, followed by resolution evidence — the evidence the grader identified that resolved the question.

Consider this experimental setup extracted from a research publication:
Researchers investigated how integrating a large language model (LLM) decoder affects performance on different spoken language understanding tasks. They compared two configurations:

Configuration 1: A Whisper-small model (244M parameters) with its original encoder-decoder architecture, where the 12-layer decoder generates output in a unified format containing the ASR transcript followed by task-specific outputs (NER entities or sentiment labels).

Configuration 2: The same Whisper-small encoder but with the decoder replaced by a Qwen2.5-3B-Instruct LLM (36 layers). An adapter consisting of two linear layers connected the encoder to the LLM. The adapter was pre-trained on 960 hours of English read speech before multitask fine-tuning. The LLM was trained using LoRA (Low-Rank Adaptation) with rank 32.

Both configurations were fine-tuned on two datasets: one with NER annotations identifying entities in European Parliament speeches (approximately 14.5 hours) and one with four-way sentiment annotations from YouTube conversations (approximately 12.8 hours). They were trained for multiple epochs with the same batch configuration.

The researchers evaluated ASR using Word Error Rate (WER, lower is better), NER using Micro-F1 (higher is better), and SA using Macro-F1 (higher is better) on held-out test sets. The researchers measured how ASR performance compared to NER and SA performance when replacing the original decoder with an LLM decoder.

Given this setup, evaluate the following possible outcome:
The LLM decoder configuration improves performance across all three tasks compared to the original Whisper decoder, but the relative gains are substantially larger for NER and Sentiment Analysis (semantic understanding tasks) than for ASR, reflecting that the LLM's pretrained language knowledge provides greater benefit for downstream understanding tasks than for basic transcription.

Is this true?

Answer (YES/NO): NO